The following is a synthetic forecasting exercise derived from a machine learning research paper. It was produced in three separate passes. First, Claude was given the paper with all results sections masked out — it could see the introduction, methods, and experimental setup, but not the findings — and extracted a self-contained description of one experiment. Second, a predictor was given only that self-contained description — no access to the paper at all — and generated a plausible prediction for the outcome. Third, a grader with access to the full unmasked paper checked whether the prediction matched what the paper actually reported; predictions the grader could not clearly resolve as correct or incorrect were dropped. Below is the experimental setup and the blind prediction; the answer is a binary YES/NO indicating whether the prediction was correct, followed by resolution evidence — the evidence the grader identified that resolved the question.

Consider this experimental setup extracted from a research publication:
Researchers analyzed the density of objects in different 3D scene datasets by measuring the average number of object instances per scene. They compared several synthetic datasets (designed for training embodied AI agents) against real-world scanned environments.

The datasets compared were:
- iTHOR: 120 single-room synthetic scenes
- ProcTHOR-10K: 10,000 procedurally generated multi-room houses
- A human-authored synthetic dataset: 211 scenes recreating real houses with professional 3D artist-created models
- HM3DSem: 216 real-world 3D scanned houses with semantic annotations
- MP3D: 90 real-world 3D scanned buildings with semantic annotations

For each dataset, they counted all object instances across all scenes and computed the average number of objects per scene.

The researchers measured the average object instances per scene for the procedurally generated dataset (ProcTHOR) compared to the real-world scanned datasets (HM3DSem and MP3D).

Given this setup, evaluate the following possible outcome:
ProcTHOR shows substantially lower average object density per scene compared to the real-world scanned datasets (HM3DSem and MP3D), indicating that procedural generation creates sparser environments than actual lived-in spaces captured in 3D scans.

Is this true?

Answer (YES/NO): YES